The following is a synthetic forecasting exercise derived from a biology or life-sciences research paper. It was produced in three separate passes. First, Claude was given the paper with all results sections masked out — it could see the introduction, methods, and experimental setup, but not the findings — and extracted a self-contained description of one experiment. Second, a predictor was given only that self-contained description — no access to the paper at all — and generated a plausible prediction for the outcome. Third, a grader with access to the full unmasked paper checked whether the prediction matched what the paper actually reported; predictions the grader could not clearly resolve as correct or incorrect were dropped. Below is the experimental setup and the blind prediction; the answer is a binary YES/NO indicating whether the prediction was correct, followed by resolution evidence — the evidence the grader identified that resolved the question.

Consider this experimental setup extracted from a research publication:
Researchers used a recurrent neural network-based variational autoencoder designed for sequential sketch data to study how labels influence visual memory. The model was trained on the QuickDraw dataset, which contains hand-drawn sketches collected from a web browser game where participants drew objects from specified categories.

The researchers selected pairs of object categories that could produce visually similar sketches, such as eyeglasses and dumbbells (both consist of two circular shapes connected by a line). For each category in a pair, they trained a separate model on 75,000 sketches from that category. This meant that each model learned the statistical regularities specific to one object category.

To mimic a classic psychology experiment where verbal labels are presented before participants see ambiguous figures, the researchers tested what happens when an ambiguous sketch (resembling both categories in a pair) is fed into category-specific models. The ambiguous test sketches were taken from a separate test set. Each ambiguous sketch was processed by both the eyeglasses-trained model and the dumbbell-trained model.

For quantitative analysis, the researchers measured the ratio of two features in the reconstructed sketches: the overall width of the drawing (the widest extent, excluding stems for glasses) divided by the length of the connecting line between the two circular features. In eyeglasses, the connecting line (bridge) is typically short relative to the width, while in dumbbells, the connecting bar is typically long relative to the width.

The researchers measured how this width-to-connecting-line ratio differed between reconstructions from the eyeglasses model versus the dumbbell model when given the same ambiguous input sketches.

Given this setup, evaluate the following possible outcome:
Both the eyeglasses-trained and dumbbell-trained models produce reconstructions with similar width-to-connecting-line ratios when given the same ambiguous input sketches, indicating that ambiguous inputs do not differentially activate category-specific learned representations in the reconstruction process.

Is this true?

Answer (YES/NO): NO